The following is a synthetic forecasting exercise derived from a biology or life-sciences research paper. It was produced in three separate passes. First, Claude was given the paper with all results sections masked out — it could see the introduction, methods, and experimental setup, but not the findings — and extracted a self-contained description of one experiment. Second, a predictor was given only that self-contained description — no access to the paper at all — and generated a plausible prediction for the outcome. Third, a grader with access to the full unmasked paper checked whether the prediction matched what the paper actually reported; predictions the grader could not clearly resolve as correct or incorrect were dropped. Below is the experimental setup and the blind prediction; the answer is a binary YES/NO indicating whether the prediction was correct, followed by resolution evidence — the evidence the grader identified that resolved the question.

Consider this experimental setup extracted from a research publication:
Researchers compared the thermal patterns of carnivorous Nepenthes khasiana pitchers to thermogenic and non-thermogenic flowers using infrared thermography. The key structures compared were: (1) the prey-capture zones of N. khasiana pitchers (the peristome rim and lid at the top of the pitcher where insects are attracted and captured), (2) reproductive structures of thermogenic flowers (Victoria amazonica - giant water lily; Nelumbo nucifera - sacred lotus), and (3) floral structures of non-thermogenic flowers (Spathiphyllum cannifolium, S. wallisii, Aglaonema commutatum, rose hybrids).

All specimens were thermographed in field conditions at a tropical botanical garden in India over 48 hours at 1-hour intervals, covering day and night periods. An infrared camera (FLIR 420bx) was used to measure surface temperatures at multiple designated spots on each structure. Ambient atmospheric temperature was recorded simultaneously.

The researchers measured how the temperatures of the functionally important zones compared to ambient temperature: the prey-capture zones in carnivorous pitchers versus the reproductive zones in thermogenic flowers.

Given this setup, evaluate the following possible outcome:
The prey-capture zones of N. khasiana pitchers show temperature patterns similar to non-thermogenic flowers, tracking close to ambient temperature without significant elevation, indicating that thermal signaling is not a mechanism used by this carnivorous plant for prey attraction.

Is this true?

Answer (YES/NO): NO